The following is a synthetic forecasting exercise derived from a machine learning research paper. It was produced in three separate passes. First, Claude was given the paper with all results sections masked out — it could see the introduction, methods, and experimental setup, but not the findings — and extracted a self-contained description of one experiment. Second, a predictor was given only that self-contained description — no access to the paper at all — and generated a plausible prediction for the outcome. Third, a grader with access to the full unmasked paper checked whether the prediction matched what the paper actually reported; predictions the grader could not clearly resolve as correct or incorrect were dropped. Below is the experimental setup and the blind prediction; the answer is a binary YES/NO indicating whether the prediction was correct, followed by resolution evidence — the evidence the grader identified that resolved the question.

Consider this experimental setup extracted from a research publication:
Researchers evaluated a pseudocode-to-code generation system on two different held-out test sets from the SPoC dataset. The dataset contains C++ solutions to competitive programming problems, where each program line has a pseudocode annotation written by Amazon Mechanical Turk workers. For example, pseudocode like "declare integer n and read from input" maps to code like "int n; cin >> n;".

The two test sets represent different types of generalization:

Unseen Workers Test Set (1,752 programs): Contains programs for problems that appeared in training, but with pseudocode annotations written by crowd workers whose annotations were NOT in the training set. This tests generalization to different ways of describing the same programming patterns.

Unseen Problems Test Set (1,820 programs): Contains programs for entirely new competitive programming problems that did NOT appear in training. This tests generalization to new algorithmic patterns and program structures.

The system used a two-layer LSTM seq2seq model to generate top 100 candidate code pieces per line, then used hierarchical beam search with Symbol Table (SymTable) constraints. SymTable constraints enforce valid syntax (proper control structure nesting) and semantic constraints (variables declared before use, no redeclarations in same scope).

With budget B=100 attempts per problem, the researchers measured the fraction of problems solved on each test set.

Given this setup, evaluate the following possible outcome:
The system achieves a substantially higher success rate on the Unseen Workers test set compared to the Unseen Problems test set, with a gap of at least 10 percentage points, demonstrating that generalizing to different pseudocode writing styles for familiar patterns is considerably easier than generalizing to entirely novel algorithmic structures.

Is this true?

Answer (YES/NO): YES